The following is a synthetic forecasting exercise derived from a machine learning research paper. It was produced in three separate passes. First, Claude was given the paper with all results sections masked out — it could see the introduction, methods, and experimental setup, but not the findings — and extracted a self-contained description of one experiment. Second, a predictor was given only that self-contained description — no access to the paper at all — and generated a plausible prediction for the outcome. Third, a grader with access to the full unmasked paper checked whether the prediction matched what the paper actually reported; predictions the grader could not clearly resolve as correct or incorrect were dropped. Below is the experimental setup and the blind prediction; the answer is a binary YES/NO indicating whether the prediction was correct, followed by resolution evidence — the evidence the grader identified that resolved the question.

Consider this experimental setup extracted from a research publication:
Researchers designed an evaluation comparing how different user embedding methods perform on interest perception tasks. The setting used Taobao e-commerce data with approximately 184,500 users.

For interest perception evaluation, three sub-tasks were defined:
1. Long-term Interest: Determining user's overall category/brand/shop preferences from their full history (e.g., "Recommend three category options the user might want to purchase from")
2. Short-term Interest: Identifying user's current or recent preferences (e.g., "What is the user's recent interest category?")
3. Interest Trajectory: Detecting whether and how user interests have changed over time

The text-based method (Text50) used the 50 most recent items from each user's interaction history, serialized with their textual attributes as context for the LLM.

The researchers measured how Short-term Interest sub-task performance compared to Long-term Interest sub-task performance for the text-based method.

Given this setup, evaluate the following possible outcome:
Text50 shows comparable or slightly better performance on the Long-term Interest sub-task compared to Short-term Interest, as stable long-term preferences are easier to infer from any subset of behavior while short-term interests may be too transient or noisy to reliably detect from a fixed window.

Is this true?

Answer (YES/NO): NO